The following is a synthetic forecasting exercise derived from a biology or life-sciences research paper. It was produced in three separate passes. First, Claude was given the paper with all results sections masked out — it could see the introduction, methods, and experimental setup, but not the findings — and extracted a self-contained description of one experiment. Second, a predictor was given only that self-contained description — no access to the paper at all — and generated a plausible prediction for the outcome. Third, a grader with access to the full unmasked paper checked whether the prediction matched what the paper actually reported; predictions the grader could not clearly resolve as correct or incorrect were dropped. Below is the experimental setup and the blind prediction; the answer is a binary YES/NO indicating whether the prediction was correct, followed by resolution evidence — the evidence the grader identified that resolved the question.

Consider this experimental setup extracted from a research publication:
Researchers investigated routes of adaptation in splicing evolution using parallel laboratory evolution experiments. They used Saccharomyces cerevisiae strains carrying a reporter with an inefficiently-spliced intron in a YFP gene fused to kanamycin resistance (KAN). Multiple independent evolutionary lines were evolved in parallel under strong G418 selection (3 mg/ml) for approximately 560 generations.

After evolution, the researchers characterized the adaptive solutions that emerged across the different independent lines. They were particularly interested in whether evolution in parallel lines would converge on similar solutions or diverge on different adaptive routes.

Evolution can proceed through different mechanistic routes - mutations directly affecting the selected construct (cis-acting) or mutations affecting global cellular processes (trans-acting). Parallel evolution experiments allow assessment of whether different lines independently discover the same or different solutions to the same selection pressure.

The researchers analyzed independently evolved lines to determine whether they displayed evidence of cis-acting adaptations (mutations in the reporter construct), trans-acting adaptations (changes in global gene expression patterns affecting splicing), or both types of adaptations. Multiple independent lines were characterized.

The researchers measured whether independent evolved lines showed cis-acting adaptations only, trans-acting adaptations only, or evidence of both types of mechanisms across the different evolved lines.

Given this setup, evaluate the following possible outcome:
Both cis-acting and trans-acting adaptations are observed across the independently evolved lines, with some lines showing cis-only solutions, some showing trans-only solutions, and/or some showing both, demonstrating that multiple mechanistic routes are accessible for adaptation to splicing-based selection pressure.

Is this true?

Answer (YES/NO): YES